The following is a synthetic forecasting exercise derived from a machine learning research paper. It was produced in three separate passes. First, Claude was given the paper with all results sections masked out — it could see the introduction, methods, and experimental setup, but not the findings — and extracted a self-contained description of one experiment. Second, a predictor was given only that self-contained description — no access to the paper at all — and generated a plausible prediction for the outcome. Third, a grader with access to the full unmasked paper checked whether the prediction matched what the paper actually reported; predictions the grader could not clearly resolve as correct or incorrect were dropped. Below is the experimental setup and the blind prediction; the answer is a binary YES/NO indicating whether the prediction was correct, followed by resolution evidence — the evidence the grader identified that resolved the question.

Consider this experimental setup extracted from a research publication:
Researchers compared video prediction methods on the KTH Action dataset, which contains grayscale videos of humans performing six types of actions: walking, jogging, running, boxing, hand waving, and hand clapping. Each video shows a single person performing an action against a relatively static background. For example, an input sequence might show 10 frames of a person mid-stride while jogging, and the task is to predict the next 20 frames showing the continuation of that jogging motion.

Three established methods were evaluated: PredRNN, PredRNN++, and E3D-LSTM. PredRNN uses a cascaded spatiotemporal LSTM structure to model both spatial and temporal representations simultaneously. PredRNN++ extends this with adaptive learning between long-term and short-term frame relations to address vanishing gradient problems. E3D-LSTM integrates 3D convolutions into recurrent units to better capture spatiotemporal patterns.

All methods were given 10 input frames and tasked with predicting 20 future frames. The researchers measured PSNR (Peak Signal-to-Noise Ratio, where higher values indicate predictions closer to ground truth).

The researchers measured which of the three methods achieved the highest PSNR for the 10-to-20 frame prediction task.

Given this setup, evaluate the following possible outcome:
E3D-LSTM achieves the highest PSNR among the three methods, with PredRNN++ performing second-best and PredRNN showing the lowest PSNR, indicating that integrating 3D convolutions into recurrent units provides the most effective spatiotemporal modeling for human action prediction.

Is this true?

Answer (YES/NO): NO